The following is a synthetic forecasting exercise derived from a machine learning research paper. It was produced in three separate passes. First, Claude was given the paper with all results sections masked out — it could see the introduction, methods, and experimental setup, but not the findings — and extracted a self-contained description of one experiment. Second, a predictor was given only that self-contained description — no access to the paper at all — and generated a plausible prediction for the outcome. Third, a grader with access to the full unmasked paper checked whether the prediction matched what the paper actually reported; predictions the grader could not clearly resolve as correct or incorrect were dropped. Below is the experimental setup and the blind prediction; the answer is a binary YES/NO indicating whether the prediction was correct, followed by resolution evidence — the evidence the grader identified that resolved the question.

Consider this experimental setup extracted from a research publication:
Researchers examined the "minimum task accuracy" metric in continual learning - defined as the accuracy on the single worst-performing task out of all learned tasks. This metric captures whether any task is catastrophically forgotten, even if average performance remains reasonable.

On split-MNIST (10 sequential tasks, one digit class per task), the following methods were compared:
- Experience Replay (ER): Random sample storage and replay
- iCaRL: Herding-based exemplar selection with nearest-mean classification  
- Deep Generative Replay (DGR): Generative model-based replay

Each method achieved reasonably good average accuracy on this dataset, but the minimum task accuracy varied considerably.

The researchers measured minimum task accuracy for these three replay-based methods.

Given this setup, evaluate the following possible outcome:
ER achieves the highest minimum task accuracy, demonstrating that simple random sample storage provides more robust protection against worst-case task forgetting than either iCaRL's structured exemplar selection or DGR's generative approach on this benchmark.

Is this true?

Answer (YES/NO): YES